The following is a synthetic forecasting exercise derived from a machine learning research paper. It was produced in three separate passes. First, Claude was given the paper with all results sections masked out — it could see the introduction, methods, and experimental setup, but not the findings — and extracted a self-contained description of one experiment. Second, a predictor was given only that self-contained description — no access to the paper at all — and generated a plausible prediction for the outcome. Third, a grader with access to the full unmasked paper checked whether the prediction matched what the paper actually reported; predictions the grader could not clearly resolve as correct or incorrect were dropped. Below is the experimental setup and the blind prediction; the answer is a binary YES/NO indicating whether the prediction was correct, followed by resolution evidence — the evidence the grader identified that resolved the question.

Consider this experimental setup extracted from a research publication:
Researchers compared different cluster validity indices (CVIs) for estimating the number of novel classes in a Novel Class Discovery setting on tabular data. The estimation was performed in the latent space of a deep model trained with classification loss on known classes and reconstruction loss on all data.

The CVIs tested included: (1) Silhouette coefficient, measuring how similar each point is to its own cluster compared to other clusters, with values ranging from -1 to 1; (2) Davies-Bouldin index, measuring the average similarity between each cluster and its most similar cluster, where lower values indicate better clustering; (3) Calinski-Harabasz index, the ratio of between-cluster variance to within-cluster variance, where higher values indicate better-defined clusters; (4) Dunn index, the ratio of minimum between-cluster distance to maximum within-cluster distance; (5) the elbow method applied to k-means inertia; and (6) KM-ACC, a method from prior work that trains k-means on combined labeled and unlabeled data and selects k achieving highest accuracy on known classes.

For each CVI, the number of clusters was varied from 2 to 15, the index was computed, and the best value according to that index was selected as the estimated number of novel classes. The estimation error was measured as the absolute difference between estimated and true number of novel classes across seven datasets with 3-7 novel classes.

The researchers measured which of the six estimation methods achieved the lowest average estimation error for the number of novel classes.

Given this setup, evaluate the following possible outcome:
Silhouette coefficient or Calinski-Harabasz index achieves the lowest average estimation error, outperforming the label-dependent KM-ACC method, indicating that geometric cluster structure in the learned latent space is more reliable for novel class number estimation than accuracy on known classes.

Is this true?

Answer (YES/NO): YES